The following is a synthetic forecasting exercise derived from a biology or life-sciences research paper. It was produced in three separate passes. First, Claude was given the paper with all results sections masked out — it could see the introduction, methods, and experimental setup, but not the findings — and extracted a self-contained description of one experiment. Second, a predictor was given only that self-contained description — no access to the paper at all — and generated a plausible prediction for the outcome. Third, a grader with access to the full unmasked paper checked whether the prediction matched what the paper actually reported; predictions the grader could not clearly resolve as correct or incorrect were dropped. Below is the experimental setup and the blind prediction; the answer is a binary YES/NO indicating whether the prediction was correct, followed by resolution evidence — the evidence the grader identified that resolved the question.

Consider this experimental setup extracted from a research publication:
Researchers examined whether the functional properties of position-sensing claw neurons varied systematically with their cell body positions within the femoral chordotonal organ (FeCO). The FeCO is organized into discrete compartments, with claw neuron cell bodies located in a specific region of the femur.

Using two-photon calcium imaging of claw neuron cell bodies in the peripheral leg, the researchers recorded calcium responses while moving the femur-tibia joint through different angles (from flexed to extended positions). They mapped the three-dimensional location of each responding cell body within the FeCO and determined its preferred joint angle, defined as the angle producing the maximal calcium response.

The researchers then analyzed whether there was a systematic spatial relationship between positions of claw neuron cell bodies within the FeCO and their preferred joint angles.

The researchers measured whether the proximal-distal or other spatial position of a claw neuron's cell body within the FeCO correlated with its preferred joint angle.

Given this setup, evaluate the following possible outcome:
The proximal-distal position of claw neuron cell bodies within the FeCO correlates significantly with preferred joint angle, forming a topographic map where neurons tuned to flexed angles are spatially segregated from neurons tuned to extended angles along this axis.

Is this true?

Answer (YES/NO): YES